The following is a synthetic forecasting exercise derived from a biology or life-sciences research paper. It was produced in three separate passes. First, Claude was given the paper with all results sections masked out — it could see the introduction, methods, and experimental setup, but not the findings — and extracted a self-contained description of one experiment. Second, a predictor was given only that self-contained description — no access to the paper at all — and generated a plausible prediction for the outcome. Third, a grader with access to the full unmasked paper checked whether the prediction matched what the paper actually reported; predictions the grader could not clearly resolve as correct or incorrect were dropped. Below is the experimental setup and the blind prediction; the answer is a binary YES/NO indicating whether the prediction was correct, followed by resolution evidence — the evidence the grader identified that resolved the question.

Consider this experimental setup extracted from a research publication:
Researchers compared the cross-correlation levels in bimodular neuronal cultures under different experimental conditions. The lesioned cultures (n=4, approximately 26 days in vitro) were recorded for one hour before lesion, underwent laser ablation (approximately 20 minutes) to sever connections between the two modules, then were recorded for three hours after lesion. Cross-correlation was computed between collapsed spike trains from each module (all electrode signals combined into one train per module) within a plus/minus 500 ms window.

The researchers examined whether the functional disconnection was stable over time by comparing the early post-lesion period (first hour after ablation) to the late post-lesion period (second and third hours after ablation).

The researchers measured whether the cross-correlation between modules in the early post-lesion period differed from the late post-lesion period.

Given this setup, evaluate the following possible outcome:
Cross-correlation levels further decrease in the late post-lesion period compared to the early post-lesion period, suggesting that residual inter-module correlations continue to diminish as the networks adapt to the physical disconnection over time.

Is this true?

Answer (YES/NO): NO